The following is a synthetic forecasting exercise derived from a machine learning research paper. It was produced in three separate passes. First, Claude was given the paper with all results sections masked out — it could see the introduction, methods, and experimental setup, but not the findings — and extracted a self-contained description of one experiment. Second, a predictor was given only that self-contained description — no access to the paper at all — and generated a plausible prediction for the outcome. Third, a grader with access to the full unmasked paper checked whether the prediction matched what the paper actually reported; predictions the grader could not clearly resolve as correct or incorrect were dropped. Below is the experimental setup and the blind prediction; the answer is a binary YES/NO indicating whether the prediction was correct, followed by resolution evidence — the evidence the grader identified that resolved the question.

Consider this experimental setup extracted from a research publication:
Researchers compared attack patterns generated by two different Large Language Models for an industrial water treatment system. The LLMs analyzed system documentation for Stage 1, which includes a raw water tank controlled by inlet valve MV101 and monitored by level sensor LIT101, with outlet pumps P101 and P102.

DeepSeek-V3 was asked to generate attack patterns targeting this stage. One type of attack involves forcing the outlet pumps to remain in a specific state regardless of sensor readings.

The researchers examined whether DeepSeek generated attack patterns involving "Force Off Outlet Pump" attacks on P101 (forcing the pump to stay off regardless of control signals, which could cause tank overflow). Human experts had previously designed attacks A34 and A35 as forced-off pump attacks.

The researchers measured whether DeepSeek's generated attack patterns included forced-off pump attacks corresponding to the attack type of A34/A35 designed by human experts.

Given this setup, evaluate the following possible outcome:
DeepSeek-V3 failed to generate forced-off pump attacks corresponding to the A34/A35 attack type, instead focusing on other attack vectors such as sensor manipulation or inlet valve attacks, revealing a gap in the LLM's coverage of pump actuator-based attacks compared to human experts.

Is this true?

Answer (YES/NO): NO